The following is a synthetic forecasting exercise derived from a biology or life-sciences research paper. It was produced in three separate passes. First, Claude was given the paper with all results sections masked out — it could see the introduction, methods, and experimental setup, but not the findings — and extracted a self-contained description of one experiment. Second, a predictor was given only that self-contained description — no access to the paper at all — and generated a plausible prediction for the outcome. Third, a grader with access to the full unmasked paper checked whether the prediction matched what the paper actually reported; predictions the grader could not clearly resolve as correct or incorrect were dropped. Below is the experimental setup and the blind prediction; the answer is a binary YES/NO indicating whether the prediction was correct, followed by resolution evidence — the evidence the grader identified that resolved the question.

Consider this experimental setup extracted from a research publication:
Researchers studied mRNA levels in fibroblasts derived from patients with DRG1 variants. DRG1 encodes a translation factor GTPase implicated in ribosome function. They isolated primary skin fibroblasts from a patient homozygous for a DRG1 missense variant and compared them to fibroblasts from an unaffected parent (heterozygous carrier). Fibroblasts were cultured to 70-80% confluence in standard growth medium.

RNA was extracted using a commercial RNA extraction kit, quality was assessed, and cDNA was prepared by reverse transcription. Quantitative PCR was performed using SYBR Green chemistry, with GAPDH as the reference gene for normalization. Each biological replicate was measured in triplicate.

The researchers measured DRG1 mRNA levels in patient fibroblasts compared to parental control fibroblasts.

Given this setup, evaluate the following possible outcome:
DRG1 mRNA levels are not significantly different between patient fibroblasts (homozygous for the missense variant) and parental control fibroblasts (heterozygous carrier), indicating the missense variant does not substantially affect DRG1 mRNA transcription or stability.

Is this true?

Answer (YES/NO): NO